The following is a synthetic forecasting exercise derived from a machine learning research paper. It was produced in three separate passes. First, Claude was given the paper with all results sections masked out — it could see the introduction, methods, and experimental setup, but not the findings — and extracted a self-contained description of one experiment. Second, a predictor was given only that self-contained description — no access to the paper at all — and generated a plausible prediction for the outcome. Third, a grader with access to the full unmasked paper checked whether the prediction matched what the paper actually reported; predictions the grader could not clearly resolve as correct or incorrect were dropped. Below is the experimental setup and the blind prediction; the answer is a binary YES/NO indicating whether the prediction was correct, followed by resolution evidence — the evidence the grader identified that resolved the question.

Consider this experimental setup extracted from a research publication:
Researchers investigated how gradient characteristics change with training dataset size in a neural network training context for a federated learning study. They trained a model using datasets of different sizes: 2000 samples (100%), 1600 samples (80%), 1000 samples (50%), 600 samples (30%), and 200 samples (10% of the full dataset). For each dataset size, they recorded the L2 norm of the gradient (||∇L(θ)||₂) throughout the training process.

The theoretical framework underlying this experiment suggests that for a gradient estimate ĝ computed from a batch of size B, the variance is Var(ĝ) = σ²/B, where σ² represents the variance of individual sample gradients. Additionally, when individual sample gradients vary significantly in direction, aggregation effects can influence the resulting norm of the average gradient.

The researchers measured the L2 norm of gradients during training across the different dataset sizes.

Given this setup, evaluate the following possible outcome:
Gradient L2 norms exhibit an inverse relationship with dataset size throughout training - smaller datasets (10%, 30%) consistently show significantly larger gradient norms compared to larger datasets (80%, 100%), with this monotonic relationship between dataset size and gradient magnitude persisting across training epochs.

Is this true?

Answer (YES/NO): NO